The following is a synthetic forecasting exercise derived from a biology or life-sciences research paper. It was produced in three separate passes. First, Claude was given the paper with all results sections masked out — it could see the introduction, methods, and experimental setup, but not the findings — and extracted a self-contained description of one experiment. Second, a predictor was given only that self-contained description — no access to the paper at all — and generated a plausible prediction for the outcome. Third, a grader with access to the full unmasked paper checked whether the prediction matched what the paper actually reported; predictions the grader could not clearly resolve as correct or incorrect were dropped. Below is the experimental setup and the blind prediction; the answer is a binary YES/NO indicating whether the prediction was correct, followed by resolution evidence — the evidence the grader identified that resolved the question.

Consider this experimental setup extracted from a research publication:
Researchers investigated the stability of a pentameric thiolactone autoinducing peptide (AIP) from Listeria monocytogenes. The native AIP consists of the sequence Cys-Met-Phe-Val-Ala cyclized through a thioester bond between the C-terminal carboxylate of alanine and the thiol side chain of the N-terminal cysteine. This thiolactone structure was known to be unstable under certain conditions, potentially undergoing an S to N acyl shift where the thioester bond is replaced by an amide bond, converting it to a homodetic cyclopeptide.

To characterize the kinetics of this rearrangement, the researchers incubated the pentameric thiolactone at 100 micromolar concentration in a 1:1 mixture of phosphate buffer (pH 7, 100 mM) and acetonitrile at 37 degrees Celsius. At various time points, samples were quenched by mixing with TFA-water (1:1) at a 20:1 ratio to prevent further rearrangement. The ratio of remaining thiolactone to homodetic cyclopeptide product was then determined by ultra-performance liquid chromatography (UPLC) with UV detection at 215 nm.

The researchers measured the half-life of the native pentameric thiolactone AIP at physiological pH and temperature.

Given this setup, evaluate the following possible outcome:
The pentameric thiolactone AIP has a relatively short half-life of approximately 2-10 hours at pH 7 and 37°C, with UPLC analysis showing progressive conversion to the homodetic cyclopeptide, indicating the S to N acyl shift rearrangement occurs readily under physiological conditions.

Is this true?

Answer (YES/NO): NO